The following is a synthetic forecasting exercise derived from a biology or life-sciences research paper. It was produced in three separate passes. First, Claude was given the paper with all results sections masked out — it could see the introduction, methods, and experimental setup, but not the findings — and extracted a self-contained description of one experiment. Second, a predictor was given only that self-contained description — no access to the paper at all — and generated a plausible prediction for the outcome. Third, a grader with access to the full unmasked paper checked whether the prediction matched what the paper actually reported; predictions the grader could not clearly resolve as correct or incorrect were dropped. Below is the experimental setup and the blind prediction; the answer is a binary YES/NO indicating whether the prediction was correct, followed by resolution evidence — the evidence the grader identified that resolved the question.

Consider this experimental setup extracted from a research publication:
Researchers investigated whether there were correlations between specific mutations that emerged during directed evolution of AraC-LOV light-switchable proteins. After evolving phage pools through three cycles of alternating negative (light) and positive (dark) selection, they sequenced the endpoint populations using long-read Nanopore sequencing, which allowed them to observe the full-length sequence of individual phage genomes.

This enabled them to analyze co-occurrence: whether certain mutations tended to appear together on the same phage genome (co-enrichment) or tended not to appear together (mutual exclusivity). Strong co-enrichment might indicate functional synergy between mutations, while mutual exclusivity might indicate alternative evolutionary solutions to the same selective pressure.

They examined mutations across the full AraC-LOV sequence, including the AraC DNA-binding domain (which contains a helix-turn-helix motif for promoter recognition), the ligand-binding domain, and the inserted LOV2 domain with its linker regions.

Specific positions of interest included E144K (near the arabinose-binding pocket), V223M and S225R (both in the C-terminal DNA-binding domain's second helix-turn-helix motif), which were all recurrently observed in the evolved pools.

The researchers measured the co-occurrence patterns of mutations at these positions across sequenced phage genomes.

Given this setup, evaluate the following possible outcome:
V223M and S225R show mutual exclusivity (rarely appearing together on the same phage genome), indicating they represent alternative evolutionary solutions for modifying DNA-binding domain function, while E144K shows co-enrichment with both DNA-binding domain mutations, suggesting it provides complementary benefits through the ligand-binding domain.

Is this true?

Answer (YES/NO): NO